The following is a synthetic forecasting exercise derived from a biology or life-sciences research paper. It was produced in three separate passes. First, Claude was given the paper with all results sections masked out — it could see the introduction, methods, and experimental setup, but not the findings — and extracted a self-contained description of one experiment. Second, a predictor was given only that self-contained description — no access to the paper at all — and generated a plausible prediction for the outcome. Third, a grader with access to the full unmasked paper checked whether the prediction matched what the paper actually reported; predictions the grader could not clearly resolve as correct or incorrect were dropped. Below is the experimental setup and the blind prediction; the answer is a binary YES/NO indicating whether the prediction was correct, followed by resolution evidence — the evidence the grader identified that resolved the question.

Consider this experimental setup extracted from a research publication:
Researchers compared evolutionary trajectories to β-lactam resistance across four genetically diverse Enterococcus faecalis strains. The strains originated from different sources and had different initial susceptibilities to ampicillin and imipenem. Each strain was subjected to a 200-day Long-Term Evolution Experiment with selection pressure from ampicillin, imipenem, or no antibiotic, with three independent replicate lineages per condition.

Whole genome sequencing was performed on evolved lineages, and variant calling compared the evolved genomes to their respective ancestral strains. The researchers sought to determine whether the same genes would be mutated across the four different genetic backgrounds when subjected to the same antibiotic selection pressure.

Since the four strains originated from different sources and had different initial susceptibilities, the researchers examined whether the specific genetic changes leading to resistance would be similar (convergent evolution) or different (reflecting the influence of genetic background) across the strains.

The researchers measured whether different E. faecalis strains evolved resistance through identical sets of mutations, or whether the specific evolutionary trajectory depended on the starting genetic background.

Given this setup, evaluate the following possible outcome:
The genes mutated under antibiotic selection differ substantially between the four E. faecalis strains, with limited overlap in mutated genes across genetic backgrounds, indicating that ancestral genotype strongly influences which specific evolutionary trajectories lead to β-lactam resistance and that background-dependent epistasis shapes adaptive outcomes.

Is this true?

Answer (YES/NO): NO